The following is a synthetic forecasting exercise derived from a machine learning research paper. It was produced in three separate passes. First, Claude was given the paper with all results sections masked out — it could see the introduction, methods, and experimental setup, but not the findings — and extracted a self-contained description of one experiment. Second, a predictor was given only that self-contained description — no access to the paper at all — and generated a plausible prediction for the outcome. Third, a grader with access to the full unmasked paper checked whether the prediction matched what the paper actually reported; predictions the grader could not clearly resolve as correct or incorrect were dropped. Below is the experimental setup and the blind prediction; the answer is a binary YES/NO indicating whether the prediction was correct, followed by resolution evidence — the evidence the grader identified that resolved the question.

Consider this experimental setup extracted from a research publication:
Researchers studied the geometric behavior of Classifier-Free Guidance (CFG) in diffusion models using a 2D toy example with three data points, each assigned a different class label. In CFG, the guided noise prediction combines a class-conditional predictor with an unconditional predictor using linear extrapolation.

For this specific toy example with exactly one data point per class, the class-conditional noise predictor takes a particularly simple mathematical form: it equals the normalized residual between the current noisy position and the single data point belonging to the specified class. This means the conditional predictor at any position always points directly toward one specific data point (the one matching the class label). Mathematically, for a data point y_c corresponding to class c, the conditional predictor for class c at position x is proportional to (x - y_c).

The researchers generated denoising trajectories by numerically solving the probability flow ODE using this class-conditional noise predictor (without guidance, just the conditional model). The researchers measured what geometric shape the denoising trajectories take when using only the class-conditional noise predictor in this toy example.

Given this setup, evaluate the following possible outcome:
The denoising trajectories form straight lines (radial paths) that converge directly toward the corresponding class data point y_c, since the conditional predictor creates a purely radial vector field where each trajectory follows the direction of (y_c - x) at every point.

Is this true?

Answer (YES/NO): YES